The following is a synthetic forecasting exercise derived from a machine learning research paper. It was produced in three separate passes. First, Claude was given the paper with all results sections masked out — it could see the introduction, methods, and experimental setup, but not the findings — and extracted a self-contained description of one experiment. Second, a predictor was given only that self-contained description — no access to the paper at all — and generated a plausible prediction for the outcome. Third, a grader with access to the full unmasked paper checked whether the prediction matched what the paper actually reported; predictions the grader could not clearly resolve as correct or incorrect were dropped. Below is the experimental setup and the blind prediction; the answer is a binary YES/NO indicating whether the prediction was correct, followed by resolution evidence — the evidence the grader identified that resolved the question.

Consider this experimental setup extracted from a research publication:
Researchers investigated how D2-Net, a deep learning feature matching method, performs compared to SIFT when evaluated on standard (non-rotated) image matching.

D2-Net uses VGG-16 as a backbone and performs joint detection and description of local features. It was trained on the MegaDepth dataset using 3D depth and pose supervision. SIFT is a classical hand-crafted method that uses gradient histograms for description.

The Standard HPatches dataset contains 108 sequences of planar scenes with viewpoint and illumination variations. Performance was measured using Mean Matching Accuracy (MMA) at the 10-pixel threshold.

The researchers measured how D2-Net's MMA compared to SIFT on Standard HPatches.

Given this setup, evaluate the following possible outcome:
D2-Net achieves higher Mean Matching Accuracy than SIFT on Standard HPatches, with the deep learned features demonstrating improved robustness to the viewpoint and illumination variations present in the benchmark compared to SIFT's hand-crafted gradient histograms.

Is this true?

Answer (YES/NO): YES